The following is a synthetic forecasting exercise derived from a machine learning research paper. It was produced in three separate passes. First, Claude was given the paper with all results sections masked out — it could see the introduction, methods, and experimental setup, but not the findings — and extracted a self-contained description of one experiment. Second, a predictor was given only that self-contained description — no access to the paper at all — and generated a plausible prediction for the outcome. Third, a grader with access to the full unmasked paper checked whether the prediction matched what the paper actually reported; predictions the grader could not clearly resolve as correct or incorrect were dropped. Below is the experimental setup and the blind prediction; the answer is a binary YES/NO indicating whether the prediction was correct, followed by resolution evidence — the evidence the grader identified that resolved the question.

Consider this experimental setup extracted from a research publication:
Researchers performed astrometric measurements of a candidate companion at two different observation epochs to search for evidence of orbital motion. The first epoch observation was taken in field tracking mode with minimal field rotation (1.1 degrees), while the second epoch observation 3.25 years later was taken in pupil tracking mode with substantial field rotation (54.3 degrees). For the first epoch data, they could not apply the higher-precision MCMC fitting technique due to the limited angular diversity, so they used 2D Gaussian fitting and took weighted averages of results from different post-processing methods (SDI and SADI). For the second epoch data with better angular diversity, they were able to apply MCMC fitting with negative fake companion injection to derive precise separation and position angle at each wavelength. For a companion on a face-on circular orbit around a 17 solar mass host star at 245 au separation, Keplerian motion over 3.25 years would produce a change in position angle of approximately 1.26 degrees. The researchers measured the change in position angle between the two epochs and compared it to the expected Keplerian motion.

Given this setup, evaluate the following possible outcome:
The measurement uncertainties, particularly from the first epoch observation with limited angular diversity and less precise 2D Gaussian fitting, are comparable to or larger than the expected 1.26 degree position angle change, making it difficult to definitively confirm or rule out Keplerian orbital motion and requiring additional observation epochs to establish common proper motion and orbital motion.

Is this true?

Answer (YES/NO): NO